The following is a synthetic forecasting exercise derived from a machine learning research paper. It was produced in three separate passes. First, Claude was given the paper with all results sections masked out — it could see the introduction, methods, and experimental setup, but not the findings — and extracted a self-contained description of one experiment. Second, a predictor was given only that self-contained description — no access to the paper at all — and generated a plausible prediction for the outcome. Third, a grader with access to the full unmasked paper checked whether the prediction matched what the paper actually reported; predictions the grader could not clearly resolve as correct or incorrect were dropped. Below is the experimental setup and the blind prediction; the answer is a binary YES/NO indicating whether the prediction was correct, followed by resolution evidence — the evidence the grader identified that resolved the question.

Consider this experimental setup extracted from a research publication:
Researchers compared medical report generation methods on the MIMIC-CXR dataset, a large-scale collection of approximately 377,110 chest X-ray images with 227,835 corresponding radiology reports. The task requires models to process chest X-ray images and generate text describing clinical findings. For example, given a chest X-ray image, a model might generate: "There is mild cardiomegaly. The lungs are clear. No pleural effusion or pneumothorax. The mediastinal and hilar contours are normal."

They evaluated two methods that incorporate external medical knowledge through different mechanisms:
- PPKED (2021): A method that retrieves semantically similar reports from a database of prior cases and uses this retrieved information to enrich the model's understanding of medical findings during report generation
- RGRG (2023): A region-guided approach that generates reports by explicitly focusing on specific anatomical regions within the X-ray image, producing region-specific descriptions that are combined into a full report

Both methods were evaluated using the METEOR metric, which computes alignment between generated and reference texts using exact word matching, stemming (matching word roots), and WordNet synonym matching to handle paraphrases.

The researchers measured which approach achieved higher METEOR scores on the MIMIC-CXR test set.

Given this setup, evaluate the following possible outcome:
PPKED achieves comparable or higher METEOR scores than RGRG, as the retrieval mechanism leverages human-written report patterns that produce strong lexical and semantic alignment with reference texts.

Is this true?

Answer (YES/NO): NO